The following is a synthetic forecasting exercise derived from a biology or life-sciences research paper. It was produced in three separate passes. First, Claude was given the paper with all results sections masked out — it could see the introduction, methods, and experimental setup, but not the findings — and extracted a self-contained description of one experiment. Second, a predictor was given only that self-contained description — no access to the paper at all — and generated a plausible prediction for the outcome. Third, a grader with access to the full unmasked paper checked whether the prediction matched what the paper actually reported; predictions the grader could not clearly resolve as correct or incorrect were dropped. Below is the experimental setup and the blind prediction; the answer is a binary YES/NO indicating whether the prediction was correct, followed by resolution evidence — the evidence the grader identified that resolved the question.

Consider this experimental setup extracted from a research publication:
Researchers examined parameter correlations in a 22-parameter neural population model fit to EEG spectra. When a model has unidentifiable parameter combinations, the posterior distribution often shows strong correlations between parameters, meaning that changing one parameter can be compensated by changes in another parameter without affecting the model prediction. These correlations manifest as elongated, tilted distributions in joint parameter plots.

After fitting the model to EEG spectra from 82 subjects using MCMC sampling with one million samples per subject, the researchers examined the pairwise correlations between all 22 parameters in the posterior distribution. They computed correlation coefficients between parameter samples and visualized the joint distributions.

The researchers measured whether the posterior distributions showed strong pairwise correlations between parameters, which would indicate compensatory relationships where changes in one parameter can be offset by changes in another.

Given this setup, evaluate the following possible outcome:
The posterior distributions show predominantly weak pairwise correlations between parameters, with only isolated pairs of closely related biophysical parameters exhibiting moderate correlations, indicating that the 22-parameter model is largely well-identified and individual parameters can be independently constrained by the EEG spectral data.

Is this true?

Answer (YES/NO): NO